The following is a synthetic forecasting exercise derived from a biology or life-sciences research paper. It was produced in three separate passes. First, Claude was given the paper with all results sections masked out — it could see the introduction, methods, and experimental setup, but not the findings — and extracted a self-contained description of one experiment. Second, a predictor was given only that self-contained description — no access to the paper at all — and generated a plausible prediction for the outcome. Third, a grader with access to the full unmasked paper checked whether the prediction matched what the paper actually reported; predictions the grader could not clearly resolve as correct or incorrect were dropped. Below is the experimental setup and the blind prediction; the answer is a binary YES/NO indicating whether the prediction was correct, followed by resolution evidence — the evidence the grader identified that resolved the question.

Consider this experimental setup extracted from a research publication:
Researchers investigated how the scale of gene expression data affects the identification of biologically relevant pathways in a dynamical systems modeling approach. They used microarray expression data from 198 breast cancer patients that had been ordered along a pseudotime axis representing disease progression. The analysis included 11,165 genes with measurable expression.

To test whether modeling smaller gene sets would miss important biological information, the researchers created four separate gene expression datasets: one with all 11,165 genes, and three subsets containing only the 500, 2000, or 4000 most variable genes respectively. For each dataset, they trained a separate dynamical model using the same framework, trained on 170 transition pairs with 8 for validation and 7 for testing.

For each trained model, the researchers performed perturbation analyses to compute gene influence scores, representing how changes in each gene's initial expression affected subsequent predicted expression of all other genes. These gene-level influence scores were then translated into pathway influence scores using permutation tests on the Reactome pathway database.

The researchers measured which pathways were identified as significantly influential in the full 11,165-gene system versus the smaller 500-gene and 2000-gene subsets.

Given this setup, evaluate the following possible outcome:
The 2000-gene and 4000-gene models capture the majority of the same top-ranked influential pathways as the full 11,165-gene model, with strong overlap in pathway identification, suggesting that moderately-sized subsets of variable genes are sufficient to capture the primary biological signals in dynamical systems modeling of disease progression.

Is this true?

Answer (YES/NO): NO